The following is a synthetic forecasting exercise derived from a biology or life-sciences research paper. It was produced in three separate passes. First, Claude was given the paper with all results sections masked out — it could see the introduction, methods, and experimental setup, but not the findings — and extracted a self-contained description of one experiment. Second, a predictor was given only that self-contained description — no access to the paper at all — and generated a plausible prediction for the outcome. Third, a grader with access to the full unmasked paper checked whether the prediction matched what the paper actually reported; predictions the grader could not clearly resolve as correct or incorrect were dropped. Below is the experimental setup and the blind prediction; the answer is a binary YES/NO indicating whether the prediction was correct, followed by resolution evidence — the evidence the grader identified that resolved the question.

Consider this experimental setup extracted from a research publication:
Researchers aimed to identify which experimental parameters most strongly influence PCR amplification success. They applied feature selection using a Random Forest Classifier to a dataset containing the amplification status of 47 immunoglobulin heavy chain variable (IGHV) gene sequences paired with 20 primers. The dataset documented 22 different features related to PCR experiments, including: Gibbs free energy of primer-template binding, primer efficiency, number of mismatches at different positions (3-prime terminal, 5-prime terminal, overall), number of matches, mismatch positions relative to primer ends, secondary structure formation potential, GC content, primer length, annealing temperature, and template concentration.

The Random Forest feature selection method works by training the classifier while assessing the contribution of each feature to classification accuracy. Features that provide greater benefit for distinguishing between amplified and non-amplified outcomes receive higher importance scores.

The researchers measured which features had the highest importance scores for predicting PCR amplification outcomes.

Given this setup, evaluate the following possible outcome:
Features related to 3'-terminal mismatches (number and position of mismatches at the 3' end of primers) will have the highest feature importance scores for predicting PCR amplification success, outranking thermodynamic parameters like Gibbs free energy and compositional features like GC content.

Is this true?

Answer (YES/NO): NO